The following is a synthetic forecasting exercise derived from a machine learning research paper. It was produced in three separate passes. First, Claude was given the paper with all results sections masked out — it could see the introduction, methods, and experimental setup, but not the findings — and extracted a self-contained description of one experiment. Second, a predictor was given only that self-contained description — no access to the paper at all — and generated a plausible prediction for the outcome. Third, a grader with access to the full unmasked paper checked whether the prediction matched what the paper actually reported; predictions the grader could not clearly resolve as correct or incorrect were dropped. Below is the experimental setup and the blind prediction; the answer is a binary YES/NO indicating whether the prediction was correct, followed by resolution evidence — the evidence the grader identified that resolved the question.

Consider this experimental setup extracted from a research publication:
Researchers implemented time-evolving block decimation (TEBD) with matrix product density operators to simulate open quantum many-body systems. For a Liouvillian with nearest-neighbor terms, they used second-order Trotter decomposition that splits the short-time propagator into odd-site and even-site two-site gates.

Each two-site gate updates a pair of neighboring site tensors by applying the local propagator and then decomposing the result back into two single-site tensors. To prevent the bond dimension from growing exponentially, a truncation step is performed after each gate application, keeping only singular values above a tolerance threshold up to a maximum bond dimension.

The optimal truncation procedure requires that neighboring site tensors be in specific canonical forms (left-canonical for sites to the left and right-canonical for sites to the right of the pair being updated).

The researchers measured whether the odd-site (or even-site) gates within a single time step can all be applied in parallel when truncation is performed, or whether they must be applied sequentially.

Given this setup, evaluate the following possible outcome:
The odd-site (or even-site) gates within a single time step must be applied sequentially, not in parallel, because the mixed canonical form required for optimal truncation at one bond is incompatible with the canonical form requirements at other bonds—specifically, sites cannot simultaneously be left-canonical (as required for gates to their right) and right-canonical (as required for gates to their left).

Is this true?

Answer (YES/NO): YES